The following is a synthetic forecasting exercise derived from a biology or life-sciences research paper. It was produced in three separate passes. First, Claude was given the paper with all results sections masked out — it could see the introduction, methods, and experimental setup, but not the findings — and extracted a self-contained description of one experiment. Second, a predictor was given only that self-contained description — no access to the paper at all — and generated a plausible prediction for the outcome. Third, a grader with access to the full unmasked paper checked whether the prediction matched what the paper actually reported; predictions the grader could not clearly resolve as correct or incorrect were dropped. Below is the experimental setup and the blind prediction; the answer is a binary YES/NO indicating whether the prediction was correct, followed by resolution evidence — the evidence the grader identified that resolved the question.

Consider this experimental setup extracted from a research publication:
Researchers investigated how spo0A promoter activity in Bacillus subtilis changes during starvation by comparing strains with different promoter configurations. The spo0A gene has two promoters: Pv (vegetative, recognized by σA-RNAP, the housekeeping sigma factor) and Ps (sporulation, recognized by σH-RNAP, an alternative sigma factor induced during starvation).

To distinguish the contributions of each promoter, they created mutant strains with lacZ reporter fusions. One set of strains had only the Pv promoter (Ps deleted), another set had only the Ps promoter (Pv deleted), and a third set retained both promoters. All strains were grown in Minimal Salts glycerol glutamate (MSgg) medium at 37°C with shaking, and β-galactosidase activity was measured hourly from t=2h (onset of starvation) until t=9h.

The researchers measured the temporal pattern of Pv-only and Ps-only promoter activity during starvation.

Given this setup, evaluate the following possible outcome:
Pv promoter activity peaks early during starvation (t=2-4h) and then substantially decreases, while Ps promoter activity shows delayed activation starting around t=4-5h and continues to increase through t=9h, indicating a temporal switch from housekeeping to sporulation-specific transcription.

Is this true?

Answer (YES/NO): NO